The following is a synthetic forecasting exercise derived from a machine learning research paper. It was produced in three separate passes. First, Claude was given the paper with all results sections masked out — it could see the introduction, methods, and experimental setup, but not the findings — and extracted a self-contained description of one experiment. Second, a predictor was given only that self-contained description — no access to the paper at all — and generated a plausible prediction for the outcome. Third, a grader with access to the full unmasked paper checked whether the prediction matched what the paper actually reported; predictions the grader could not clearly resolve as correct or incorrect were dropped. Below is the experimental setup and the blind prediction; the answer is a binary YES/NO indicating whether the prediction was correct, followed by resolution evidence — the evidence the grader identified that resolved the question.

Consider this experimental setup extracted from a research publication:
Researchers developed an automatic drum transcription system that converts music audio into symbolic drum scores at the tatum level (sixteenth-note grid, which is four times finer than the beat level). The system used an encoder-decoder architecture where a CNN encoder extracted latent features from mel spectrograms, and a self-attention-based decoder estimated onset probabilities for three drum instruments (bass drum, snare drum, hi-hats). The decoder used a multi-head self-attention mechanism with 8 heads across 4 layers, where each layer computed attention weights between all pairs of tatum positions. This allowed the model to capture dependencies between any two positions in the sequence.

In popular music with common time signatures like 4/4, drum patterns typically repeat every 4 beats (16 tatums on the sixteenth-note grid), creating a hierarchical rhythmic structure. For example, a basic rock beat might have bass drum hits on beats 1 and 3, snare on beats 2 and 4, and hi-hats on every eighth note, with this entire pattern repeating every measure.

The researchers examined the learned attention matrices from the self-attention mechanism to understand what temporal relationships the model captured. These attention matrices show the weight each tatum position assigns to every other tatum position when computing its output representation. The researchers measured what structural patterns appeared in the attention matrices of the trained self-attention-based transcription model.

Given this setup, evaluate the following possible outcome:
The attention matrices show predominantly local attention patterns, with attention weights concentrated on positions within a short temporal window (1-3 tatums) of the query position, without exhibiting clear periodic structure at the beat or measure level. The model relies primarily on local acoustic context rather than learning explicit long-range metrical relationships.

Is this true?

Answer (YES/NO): NO